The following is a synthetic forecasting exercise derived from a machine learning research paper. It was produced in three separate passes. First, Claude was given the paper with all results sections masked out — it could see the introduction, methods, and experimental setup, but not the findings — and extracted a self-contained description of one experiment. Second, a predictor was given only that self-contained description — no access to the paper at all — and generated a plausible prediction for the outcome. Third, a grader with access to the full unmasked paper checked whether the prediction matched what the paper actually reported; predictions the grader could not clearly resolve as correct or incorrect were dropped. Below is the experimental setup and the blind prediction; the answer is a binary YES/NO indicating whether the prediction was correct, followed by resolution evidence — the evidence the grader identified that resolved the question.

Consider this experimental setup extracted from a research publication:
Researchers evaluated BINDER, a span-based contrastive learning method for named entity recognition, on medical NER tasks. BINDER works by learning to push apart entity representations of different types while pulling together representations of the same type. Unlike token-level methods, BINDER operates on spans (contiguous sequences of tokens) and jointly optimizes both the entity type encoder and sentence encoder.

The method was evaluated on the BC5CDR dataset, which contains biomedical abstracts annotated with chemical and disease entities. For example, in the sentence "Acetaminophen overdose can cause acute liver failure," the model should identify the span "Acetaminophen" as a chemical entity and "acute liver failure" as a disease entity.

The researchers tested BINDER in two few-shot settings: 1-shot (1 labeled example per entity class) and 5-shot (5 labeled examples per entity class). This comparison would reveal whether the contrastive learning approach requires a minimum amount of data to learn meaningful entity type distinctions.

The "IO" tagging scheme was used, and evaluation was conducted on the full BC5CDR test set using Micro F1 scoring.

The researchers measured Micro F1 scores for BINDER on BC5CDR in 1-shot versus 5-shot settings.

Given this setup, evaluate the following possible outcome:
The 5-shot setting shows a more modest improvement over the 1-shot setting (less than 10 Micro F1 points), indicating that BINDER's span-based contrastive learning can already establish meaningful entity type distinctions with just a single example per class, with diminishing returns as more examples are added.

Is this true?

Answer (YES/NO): NO